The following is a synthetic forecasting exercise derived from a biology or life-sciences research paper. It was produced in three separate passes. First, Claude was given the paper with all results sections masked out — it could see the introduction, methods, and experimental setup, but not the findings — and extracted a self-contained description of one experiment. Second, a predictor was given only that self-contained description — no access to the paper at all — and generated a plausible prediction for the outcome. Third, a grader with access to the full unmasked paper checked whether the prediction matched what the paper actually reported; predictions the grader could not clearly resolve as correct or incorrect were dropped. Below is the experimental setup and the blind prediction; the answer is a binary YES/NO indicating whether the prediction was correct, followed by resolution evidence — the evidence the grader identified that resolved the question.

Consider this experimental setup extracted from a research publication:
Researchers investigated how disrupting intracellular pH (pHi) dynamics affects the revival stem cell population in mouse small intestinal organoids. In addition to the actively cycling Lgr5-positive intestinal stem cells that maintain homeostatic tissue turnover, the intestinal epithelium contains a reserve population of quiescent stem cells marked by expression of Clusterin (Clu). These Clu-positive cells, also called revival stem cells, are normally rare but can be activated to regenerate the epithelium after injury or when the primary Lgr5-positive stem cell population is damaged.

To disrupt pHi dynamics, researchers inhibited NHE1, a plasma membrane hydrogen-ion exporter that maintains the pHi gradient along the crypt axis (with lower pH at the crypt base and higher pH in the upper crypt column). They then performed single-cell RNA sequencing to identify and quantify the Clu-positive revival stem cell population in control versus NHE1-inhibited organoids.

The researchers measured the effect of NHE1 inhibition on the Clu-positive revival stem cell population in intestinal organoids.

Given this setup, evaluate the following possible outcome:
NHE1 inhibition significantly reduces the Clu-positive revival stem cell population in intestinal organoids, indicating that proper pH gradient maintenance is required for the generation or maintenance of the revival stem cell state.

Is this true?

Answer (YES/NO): NO